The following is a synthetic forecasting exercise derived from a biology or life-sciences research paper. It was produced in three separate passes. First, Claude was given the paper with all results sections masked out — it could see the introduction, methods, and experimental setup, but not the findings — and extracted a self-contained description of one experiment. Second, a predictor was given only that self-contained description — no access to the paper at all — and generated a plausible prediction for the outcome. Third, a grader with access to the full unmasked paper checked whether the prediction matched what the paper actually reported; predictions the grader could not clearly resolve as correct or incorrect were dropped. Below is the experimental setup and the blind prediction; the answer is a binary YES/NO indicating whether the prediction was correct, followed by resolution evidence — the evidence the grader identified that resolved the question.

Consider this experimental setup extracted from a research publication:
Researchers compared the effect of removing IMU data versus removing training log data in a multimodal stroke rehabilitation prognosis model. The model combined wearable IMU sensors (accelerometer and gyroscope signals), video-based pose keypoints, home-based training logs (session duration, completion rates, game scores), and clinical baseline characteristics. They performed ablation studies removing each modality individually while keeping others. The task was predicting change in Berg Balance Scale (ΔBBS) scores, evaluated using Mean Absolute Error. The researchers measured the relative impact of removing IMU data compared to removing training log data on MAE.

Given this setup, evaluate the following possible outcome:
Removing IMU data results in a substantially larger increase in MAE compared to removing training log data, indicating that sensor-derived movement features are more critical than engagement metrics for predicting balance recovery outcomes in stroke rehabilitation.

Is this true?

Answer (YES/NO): YES